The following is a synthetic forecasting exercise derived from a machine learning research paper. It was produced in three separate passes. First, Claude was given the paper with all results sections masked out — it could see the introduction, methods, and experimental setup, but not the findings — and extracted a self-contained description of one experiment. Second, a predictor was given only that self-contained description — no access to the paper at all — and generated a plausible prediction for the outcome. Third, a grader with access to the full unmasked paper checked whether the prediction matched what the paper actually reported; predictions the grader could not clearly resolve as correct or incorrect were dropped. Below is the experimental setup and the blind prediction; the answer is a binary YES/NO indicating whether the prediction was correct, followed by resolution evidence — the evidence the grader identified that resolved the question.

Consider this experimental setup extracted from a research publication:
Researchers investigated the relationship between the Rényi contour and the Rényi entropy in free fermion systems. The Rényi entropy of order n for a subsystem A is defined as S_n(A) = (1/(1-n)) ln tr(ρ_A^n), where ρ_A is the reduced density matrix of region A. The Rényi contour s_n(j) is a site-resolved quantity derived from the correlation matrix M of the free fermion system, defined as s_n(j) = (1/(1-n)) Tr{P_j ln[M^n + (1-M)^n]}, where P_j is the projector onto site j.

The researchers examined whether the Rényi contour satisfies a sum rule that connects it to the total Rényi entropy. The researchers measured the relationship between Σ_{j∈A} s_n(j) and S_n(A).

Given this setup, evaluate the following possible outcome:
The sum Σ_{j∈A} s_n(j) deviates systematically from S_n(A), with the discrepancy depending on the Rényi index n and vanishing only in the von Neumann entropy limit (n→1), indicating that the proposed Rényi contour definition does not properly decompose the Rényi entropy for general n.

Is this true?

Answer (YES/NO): NO